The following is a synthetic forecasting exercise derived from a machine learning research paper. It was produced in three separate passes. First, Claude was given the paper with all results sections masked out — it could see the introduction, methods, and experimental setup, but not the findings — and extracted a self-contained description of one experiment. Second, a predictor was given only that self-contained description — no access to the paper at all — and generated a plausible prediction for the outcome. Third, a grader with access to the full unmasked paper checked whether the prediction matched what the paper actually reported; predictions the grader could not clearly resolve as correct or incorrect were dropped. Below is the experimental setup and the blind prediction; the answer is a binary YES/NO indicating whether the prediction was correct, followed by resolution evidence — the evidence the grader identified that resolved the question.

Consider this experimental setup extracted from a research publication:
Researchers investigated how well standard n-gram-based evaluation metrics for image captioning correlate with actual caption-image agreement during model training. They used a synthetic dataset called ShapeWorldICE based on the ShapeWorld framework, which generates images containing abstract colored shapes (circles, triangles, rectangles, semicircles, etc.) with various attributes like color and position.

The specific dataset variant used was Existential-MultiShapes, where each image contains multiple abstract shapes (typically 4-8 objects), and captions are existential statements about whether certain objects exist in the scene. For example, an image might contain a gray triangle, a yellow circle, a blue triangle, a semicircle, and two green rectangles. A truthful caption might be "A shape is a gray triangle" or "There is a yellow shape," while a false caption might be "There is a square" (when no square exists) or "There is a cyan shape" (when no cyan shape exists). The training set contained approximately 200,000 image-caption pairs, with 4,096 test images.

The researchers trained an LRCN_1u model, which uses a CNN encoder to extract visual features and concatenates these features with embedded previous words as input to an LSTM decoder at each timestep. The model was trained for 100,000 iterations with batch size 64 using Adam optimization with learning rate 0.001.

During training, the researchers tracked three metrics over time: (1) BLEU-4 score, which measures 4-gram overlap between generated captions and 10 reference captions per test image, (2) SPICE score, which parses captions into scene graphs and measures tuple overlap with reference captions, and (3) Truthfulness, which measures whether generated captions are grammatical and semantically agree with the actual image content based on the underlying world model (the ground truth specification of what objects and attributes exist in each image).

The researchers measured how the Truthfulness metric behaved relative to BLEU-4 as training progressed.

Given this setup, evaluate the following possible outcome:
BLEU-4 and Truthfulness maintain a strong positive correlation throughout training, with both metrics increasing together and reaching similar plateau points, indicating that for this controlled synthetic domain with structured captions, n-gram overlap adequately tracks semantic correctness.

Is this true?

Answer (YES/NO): NO